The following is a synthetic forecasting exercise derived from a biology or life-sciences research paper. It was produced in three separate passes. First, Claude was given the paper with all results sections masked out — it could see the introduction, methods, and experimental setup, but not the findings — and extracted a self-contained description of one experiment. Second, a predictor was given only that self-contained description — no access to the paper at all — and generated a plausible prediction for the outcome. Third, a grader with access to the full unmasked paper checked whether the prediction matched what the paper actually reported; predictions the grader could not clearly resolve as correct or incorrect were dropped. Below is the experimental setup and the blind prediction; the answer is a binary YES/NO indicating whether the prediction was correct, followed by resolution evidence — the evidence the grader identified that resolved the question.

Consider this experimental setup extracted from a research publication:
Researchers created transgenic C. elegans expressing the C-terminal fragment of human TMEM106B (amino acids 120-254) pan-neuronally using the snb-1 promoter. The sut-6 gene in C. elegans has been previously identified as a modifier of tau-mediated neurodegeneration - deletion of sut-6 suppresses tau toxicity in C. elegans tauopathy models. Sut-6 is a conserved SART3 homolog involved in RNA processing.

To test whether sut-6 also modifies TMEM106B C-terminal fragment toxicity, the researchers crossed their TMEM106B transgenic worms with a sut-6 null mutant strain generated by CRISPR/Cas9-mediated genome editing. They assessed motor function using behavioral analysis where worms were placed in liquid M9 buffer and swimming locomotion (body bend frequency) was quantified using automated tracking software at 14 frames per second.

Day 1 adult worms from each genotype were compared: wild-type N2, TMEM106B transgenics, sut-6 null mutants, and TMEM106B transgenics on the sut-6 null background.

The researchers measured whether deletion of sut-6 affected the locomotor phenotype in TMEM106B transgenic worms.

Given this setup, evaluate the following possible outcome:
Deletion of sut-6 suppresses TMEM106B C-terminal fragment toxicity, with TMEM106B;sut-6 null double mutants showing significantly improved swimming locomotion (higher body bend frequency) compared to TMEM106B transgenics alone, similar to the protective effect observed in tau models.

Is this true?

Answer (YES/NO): NO